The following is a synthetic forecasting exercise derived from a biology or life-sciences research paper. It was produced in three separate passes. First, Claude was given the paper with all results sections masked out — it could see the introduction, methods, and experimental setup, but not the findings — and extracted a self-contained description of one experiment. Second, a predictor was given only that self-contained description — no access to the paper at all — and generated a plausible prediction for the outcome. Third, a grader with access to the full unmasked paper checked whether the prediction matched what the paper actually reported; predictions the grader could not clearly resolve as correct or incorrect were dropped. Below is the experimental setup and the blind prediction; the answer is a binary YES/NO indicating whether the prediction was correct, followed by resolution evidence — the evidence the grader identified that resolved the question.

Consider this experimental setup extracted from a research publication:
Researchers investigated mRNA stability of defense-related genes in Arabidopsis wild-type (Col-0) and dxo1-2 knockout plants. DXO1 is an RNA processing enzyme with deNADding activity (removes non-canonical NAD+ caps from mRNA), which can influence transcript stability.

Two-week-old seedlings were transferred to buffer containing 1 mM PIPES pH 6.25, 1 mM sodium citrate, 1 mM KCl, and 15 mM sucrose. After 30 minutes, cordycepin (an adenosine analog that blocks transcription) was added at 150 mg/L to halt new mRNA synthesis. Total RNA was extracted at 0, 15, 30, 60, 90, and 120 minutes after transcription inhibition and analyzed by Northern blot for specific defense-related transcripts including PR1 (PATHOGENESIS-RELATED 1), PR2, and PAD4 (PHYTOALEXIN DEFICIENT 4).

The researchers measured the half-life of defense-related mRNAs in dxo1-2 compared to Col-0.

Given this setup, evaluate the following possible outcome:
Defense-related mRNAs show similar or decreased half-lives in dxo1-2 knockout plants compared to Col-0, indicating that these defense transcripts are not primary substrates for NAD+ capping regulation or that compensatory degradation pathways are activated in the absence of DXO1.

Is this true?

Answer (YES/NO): NO